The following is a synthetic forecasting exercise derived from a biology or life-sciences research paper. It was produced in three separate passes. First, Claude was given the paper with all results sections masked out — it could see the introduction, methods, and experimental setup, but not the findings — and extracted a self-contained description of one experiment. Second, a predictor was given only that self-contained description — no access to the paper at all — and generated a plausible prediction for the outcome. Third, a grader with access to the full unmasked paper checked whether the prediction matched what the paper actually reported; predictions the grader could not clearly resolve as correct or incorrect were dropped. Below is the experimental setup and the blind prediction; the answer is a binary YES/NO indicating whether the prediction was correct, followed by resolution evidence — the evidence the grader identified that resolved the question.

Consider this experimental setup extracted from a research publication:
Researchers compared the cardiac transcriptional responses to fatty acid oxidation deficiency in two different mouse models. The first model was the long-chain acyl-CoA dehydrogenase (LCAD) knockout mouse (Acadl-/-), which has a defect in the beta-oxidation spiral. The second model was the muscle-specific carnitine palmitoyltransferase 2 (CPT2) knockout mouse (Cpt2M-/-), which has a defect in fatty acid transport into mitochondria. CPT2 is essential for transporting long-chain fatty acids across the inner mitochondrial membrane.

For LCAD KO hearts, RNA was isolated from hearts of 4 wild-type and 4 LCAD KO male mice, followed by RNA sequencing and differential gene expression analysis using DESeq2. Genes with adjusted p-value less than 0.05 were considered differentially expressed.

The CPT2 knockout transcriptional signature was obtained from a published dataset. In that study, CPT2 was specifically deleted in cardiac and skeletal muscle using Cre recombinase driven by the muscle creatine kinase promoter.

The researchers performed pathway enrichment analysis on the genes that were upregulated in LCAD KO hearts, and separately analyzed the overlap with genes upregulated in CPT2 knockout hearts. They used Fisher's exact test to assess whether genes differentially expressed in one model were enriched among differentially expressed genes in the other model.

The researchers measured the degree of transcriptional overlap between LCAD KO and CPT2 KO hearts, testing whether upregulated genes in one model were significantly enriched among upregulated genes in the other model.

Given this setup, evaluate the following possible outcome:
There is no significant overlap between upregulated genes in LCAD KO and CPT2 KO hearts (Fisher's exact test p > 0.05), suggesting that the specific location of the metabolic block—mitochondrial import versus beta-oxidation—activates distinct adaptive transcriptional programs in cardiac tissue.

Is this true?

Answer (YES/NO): NO